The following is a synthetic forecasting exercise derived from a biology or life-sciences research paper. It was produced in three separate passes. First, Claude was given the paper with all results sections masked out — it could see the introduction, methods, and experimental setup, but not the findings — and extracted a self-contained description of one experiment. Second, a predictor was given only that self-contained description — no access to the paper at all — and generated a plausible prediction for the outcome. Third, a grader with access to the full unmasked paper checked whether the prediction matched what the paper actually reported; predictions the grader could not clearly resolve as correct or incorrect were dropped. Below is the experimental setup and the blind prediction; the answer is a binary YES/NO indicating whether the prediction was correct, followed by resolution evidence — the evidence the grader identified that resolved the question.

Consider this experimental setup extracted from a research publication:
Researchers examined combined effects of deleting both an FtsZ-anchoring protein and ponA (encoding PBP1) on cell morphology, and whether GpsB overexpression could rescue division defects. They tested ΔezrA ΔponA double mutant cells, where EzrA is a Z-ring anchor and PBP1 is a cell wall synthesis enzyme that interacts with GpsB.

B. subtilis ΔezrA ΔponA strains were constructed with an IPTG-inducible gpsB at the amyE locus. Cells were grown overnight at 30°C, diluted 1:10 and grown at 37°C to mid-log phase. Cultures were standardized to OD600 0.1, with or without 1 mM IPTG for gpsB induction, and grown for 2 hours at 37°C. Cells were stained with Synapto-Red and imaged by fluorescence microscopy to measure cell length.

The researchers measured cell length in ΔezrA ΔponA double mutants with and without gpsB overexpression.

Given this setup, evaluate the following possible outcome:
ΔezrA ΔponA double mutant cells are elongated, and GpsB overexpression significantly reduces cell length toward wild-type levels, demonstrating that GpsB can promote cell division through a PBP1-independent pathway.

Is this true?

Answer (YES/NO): YES